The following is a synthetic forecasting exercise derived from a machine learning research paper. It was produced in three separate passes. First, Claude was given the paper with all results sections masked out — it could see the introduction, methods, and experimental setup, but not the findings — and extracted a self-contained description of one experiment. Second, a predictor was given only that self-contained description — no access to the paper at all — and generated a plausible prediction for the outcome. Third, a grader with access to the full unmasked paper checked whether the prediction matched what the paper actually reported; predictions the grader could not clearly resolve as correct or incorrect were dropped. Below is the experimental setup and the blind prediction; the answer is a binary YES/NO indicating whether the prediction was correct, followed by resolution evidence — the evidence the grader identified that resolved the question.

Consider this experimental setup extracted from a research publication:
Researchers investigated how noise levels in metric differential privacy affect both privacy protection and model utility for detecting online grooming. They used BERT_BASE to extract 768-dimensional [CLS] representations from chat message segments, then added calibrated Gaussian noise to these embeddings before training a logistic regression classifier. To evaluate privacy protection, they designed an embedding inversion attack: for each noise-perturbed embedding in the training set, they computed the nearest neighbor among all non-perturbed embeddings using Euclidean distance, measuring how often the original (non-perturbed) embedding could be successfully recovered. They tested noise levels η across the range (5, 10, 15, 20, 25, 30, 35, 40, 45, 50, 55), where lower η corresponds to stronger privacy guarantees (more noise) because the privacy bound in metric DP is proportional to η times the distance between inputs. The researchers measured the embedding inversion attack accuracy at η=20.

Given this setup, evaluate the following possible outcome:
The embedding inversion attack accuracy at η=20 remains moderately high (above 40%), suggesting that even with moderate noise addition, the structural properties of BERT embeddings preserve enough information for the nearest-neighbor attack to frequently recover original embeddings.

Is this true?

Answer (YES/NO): NO